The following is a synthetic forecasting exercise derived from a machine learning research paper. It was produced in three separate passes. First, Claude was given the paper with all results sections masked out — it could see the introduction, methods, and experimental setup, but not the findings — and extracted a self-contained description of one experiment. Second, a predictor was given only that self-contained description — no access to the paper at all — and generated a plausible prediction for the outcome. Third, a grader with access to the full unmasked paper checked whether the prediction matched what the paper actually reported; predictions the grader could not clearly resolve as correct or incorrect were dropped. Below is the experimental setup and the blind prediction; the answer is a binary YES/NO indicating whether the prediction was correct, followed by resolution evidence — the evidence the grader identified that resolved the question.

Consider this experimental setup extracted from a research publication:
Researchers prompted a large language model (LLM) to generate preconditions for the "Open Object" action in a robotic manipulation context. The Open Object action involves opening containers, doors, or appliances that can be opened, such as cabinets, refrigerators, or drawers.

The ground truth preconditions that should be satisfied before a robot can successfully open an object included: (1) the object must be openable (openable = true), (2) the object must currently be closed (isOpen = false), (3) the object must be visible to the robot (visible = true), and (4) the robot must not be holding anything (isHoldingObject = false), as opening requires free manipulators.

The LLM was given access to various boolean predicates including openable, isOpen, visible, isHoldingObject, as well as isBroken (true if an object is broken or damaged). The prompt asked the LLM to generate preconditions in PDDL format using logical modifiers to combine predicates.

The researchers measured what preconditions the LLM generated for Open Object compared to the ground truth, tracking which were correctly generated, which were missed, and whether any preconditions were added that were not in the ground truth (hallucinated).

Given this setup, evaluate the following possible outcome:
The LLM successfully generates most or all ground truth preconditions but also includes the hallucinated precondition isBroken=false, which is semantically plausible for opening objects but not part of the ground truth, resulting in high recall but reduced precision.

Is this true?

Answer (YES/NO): YES